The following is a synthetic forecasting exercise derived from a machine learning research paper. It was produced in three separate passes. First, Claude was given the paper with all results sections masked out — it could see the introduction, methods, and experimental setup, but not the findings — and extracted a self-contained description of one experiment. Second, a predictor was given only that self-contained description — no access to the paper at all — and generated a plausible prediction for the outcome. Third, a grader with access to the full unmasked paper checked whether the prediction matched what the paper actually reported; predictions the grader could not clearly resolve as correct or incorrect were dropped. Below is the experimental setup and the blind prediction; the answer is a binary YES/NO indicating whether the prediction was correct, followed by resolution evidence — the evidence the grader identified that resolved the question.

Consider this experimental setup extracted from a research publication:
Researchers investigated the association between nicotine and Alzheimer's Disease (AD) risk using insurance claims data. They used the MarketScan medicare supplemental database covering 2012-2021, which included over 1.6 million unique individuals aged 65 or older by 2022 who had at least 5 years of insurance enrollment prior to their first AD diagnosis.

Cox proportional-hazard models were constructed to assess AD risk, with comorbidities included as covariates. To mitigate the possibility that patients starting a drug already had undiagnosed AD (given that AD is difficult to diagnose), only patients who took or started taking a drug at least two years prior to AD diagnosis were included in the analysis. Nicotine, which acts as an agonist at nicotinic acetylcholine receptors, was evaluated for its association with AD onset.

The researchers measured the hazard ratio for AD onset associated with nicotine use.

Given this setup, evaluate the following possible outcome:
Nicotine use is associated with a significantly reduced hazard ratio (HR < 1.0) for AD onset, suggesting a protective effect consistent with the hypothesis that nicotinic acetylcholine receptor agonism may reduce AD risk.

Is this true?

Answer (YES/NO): YES